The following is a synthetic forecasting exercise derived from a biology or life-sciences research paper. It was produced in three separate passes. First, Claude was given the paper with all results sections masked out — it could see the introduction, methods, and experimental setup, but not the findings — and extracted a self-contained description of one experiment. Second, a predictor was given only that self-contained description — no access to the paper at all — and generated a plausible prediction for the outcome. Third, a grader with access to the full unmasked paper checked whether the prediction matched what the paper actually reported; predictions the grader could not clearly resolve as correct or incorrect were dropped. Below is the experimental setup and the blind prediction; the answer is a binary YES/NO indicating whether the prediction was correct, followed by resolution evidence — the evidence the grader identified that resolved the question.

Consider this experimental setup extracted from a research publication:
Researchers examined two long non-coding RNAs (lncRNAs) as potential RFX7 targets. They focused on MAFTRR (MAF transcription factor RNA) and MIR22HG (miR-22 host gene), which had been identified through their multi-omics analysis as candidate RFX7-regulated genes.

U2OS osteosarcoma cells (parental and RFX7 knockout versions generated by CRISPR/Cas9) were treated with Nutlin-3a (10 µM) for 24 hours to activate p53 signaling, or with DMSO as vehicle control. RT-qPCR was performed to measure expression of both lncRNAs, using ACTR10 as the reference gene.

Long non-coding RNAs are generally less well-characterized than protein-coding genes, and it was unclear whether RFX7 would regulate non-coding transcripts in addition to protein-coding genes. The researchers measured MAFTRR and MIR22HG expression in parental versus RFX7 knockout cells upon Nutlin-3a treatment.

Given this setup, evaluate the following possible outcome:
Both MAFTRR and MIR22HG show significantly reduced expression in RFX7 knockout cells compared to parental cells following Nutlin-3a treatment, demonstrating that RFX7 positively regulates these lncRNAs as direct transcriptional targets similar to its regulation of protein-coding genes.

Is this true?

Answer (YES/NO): YES